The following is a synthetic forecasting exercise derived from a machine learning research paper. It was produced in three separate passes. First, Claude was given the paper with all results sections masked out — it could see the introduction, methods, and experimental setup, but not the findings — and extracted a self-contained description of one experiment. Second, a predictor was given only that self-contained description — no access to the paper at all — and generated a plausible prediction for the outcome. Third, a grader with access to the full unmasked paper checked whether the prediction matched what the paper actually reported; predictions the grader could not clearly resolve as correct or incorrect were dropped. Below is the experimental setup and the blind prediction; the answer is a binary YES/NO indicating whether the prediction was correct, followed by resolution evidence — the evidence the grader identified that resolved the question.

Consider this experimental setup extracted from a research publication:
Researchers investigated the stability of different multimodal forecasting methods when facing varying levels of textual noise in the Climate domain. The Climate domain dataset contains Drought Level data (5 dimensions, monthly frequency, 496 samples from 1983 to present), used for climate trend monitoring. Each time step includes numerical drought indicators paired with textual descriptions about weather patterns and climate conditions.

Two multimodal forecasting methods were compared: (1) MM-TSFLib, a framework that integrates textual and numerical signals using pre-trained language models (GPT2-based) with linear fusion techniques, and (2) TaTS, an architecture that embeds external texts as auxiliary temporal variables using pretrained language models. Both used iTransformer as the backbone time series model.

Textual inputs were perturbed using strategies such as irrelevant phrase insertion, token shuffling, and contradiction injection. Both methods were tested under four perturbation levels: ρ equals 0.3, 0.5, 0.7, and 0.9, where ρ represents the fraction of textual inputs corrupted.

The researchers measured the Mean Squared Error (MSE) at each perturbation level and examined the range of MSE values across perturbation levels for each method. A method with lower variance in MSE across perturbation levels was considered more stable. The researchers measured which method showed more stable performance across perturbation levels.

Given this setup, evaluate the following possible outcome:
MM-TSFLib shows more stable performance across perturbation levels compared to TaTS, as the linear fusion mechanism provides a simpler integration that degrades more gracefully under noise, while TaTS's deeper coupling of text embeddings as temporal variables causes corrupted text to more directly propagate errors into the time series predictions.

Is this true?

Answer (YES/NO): YES